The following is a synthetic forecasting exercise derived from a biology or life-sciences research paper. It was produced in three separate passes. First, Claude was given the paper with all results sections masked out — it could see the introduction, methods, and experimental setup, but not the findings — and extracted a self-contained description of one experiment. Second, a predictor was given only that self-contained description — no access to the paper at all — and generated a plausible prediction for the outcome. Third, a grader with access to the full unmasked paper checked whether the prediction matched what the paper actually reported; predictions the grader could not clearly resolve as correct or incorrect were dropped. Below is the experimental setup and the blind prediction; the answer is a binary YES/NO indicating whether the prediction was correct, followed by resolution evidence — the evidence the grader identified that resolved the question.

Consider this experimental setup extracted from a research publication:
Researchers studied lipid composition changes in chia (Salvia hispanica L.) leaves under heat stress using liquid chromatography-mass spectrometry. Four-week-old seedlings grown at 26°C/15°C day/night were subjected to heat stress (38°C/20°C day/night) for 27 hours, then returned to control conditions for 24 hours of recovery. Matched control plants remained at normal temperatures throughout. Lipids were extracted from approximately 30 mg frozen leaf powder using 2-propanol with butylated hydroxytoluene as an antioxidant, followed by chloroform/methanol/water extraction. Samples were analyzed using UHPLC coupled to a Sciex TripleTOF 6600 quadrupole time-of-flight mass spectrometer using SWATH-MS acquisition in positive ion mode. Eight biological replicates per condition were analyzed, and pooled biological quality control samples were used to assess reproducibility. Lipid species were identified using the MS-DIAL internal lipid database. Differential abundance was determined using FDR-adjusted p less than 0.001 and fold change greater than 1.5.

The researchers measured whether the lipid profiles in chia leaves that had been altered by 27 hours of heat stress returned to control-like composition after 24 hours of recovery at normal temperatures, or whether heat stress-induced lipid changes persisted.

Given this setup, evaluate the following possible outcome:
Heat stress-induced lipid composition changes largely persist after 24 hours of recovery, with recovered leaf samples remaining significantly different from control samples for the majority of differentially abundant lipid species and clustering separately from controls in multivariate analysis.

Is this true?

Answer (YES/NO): NO